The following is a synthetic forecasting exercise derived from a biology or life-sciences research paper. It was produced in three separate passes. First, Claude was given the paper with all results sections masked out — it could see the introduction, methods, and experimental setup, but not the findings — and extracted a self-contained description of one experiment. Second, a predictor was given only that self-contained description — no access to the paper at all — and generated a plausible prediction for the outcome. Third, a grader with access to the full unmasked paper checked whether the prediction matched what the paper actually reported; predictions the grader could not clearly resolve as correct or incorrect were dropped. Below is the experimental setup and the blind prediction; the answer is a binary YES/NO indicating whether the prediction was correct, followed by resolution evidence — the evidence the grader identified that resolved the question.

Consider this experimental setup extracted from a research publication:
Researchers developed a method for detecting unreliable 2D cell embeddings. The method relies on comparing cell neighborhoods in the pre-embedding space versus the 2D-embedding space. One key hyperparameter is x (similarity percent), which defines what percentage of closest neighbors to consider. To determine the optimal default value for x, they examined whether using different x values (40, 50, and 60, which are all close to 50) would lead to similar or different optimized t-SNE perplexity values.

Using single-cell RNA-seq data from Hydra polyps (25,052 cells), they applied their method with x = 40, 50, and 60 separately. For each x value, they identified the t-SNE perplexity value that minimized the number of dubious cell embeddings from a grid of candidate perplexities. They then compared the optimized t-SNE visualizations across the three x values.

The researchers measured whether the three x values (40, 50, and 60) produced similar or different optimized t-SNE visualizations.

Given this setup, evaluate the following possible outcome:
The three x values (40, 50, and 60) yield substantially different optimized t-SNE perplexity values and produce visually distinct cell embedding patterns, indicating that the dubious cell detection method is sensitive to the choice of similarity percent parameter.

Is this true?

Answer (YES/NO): NO